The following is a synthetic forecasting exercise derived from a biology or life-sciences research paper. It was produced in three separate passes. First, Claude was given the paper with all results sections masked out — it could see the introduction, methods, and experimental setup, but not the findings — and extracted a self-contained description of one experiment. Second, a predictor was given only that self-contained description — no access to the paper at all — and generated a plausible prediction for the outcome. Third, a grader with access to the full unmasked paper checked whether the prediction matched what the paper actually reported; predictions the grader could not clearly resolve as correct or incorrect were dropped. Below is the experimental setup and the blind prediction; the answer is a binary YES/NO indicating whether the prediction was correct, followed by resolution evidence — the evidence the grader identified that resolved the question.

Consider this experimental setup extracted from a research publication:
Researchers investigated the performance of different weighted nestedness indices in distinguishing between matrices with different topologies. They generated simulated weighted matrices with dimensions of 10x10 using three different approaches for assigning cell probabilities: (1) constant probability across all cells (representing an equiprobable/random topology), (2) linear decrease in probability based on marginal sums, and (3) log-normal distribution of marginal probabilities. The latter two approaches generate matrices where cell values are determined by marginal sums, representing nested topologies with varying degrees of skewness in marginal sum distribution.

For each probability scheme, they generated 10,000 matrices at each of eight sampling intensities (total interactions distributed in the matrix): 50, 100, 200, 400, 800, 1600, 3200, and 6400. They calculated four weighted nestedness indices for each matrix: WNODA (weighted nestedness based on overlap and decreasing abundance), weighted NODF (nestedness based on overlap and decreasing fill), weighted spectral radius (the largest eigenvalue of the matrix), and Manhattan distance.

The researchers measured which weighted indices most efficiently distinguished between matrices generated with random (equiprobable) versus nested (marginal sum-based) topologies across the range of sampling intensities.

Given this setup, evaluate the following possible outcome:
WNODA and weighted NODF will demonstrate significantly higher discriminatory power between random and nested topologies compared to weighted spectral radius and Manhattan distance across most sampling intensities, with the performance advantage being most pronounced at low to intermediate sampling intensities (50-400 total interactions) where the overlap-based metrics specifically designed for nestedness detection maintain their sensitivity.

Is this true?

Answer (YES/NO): NO